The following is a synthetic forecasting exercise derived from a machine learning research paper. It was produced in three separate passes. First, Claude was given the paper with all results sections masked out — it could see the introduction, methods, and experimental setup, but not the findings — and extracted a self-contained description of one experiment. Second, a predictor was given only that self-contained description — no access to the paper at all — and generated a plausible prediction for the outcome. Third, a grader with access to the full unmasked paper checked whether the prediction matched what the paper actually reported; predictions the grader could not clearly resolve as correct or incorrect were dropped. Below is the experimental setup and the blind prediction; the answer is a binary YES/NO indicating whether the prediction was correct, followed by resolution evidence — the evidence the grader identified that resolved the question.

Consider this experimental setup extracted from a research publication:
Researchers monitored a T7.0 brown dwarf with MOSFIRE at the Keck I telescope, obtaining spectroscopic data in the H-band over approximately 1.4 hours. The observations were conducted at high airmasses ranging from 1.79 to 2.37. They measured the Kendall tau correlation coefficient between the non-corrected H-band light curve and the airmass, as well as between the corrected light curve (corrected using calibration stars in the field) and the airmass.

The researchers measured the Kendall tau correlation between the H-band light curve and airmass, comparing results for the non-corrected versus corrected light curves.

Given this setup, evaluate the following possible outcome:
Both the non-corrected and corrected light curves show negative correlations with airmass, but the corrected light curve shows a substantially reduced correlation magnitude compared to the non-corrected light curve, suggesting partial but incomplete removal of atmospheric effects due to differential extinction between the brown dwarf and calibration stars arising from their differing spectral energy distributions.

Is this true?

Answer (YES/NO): NO